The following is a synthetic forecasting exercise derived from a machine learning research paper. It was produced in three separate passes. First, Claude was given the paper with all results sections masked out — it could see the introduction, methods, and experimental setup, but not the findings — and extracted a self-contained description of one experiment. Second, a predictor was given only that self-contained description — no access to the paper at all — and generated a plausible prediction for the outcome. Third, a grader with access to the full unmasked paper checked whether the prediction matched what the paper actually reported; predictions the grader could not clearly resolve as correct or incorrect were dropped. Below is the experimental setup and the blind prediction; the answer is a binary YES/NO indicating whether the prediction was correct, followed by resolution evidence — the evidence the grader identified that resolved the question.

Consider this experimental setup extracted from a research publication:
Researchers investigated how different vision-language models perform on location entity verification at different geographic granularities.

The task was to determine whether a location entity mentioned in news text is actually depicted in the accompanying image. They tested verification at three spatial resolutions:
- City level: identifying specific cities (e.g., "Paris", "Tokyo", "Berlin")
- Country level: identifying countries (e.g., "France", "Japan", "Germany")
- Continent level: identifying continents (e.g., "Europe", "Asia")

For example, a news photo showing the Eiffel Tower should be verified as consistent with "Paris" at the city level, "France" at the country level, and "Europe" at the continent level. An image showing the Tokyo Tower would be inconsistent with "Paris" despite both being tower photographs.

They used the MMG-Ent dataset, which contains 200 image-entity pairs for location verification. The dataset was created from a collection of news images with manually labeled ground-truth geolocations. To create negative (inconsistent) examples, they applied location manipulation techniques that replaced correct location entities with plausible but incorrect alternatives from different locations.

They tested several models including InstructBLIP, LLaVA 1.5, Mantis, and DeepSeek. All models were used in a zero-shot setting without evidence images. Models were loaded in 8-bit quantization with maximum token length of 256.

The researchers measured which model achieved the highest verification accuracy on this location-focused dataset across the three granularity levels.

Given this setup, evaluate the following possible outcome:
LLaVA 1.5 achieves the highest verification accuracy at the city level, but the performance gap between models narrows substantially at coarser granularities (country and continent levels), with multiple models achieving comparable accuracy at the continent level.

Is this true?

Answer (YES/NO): NO